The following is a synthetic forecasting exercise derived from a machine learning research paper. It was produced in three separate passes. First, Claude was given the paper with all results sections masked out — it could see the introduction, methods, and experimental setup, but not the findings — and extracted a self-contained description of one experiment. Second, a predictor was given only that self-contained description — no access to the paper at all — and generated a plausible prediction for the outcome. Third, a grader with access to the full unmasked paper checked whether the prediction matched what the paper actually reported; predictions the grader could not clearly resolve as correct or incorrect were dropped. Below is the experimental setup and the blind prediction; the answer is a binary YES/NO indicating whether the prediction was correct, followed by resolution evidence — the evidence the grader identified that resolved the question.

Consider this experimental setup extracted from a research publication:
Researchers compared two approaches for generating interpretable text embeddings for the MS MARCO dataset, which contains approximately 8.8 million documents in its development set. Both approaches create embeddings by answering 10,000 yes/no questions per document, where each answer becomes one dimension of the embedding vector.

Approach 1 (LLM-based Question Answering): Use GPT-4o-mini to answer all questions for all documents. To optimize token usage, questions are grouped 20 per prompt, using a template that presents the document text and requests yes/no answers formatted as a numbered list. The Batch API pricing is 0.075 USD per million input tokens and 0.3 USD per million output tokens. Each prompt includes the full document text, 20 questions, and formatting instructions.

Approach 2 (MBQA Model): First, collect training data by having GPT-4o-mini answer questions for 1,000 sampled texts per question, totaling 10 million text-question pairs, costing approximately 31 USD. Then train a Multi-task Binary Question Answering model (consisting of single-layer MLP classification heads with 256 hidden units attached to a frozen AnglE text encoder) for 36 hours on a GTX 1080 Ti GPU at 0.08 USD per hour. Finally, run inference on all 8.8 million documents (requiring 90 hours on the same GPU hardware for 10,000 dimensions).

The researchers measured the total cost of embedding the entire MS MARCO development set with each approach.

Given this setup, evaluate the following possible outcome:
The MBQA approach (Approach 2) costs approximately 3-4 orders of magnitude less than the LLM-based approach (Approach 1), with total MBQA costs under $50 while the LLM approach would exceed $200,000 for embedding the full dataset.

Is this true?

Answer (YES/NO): YES